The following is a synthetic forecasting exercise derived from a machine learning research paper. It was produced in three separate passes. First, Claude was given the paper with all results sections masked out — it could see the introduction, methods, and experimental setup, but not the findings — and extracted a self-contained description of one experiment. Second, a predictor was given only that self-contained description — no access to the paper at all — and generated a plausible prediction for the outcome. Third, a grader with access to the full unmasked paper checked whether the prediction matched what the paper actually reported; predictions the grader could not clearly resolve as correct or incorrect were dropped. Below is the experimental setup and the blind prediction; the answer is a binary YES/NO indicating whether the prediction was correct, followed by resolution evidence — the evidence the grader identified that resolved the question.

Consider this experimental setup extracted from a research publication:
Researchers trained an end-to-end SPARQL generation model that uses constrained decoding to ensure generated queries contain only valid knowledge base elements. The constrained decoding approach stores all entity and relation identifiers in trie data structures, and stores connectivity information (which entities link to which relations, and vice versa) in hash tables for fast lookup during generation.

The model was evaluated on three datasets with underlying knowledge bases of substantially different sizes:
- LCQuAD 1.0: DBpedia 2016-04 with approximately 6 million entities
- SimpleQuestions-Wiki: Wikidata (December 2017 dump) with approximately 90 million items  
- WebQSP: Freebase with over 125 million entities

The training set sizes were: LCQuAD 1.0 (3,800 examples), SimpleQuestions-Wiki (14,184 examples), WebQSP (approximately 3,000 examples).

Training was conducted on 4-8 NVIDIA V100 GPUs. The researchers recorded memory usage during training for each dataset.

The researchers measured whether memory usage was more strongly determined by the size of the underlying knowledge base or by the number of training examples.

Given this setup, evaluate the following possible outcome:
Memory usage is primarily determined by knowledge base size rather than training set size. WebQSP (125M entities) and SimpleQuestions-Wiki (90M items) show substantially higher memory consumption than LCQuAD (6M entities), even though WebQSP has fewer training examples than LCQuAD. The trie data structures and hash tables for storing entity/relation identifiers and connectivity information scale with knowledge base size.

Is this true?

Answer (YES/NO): YES